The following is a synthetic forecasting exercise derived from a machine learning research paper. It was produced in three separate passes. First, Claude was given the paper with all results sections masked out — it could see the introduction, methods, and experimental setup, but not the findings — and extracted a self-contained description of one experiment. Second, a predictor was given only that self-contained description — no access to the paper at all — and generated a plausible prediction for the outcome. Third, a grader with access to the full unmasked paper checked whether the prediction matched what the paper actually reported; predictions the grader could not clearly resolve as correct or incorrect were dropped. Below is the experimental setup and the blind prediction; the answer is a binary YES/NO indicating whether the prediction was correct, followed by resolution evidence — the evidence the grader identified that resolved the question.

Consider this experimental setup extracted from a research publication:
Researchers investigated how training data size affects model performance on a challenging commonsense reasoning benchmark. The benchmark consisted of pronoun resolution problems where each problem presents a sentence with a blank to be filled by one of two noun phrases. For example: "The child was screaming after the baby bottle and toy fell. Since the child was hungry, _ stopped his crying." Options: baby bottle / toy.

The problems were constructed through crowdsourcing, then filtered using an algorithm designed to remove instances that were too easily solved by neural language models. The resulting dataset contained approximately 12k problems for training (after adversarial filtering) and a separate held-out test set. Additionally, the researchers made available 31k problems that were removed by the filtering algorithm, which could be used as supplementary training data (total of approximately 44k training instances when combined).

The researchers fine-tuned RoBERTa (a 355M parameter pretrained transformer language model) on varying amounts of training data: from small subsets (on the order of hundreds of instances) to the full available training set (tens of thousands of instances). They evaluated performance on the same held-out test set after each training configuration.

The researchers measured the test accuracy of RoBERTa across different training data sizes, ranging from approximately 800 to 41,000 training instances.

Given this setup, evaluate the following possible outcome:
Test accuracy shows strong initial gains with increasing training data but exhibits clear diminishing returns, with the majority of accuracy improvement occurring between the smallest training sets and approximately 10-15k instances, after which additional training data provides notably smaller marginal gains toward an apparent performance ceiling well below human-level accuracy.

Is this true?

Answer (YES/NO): YES